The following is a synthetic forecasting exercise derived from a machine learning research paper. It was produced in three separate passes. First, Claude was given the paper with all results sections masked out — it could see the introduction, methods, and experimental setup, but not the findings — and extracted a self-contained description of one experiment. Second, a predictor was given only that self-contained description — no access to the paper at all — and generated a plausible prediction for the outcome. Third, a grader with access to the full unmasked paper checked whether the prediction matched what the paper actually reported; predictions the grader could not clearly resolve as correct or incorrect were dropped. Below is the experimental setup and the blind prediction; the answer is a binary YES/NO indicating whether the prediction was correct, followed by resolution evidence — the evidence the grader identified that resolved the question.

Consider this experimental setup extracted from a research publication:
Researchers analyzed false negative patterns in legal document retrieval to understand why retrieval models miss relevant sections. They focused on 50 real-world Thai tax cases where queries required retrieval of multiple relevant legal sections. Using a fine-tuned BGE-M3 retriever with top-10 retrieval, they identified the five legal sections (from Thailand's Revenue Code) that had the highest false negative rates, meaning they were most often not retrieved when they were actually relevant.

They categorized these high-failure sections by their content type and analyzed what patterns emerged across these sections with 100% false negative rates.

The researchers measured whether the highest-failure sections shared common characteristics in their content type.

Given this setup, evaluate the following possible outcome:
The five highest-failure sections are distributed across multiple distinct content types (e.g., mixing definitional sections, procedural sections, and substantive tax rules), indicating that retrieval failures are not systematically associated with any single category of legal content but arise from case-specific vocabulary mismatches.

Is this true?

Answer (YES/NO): NO